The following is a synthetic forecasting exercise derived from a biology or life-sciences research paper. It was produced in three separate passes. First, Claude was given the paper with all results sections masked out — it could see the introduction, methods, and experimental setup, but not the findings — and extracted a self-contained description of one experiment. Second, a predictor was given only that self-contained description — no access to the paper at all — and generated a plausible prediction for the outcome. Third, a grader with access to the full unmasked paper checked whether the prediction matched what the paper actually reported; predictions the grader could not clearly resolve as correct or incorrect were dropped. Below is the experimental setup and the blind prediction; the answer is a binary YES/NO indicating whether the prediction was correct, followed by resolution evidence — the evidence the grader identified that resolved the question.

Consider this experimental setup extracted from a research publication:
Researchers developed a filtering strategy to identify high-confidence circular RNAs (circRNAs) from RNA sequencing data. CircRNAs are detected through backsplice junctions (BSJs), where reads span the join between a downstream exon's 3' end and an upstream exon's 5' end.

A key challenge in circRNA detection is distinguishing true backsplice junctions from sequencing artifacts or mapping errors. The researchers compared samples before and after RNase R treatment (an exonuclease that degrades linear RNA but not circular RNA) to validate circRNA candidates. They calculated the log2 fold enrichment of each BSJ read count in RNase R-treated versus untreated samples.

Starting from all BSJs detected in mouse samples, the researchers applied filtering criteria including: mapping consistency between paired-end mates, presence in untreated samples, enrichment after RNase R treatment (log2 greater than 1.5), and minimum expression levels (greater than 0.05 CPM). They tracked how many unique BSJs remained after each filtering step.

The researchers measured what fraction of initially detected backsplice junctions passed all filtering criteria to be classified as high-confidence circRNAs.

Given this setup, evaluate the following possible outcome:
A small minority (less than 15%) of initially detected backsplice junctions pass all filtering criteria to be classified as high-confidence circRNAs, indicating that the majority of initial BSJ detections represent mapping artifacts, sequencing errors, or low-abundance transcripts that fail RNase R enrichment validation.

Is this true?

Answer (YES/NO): YES